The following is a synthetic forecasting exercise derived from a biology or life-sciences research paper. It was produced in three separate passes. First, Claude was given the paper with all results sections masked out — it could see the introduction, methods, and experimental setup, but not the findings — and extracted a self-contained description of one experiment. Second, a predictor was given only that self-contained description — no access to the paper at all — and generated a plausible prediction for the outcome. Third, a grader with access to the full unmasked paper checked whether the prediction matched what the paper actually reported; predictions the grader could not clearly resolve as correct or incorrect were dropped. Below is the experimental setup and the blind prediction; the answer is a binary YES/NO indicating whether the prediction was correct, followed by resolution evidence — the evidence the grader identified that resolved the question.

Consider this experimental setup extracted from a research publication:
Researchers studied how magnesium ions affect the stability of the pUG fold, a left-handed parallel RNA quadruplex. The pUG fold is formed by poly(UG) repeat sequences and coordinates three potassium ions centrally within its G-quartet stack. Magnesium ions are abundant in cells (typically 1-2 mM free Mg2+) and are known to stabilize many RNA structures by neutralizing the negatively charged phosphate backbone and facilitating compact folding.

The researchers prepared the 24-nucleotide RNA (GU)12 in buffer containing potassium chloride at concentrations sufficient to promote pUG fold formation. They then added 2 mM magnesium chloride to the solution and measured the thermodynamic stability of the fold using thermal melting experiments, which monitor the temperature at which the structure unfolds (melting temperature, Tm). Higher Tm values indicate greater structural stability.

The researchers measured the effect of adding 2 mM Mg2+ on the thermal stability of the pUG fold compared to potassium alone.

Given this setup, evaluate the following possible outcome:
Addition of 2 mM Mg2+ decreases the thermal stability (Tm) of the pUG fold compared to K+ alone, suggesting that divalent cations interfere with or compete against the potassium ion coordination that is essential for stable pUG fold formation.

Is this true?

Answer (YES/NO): NO